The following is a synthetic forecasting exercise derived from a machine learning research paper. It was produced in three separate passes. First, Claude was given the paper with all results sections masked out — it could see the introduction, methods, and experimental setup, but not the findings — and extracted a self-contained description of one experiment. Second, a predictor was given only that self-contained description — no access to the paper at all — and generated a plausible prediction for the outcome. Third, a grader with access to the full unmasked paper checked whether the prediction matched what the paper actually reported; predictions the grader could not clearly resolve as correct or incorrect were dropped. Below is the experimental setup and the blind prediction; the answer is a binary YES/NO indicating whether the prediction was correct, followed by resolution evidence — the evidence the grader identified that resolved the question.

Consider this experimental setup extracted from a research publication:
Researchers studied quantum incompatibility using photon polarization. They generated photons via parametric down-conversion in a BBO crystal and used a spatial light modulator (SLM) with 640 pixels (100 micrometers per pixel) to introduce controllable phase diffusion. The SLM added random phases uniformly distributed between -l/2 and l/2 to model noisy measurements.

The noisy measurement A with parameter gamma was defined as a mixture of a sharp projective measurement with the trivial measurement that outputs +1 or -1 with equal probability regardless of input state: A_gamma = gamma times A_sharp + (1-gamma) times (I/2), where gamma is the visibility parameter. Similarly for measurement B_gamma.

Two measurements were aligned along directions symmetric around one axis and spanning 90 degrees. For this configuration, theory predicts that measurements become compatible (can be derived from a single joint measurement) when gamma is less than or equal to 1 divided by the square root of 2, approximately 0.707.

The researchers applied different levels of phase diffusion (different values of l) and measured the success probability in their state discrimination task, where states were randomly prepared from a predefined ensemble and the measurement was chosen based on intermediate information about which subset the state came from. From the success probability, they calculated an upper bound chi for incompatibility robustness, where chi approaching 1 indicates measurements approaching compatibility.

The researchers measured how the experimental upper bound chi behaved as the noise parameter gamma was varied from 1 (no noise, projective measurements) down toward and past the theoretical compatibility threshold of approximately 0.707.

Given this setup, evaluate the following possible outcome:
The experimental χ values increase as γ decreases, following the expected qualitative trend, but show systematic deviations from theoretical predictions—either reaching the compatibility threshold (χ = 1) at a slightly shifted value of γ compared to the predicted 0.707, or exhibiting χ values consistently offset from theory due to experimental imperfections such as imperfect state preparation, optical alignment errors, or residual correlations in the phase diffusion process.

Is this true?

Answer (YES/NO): NO